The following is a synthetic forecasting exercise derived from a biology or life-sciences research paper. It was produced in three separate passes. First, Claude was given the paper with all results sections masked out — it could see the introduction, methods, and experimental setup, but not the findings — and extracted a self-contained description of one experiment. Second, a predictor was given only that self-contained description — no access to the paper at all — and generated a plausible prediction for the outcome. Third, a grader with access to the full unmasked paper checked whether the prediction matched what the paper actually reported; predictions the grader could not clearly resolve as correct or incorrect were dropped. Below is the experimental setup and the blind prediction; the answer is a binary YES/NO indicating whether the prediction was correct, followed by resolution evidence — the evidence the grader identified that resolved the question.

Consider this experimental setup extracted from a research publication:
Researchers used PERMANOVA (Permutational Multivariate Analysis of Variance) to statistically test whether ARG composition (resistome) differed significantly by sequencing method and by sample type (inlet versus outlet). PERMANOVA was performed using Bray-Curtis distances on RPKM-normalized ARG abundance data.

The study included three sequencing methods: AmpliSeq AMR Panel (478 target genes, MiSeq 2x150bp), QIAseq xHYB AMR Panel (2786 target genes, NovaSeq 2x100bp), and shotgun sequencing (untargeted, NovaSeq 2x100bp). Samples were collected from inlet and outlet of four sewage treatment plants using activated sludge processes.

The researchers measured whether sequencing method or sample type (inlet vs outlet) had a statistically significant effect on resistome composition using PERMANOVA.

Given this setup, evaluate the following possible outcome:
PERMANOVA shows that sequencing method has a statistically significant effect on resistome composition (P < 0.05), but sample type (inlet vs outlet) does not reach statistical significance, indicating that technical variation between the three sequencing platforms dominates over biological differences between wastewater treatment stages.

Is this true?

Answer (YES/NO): NO